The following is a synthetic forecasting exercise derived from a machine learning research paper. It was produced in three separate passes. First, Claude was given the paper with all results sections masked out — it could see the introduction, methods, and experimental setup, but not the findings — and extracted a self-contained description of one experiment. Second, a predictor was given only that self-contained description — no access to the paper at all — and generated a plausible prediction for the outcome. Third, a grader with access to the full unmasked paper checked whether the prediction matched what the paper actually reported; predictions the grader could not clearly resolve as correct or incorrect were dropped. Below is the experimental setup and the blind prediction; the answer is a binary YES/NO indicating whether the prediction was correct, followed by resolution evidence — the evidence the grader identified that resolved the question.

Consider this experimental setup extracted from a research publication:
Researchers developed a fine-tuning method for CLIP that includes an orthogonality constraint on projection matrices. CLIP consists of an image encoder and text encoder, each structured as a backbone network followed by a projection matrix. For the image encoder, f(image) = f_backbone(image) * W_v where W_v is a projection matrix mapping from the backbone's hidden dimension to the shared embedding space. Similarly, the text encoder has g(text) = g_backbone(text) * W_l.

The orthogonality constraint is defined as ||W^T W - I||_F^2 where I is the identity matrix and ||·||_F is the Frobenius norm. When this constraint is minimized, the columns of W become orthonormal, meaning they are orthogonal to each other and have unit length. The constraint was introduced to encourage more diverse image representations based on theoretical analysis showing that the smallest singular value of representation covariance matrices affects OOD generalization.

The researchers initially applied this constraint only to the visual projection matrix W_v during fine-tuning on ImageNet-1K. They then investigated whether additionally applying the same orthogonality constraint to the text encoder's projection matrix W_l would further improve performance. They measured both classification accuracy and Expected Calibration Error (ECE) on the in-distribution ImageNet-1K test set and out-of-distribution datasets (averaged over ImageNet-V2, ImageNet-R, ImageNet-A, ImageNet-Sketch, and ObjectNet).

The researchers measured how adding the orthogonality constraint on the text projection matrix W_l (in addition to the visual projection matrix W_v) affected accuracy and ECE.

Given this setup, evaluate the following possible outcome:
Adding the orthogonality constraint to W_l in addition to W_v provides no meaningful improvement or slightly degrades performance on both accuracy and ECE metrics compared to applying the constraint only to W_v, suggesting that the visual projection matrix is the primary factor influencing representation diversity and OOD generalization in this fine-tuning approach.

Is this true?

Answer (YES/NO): YES